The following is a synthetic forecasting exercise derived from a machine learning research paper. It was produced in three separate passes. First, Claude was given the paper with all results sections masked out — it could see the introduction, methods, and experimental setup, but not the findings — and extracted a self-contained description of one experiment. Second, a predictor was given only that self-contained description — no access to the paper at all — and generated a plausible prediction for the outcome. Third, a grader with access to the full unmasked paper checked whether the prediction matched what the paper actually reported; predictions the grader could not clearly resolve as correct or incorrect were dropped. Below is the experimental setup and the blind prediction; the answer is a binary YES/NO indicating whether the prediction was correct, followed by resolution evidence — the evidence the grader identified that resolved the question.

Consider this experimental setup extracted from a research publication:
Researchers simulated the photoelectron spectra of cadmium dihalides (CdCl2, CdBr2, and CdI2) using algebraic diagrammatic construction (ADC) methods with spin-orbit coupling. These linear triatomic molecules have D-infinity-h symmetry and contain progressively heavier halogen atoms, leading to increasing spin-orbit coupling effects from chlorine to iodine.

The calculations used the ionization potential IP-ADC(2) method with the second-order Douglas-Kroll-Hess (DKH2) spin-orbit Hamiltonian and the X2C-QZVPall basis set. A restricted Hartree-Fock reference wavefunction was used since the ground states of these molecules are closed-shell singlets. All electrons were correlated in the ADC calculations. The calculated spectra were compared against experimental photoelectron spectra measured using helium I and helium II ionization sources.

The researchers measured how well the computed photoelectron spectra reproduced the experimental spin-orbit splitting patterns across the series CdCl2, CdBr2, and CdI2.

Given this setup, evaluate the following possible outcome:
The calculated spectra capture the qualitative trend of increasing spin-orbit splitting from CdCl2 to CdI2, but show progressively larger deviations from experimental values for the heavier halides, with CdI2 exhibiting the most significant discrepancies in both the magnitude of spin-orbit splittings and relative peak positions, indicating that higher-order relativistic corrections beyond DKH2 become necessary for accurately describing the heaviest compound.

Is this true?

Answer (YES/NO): NO